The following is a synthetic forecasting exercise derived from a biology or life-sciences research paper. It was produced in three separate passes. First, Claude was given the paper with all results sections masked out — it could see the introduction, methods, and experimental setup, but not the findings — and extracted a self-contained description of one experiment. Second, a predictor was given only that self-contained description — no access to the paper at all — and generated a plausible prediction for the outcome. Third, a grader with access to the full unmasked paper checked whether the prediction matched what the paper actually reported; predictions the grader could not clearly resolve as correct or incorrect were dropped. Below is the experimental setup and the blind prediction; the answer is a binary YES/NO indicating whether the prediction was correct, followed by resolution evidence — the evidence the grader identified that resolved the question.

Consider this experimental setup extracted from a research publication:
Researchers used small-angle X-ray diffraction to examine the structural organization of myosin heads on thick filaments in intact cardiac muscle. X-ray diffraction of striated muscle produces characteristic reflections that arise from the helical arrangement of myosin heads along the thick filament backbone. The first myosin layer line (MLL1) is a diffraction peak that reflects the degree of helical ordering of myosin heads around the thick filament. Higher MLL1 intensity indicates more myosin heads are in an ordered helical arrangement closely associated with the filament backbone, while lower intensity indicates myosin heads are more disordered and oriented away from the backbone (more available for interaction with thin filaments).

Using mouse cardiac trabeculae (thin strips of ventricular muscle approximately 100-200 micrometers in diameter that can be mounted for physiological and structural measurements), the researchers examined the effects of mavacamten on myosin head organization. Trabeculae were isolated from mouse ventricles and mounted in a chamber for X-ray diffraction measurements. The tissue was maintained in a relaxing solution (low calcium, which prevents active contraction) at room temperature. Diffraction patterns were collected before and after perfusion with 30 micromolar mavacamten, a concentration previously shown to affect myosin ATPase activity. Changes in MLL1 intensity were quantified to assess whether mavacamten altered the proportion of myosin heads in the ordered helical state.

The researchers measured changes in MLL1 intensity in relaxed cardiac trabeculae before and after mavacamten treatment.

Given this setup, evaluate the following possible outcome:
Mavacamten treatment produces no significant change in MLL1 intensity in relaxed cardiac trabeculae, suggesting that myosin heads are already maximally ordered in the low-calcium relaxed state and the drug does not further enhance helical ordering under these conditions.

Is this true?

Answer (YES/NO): NO